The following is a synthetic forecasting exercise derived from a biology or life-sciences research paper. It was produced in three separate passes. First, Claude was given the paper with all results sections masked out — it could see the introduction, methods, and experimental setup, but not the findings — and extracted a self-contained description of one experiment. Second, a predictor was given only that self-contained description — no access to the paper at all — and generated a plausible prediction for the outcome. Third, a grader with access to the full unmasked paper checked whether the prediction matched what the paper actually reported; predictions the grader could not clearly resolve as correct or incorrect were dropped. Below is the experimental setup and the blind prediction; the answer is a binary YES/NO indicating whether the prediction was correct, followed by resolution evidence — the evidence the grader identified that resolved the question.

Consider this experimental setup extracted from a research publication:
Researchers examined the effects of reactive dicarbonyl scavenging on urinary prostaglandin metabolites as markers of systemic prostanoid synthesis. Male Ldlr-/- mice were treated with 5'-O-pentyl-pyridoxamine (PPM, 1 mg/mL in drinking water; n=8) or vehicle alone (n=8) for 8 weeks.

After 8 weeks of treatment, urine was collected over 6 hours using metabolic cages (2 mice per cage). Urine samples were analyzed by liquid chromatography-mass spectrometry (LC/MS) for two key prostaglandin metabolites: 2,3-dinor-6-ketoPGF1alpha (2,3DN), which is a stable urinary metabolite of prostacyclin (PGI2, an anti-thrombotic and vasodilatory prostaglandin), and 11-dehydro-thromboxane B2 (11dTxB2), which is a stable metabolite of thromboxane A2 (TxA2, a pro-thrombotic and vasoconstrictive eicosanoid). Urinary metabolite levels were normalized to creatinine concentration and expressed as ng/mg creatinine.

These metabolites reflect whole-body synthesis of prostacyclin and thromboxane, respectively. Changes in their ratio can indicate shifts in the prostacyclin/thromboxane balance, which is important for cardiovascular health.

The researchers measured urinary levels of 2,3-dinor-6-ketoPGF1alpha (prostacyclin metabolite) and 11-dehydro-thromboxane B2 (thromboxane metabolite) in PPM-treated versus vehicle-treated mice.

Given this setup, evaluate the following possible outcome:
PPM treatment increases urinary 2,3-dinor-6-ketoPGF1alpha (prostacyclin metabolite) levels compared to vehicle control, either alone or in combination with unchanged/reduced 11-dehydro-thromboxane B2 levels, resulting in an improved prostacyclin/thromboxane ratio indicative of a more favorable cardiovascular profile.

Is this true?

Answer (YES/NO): NO